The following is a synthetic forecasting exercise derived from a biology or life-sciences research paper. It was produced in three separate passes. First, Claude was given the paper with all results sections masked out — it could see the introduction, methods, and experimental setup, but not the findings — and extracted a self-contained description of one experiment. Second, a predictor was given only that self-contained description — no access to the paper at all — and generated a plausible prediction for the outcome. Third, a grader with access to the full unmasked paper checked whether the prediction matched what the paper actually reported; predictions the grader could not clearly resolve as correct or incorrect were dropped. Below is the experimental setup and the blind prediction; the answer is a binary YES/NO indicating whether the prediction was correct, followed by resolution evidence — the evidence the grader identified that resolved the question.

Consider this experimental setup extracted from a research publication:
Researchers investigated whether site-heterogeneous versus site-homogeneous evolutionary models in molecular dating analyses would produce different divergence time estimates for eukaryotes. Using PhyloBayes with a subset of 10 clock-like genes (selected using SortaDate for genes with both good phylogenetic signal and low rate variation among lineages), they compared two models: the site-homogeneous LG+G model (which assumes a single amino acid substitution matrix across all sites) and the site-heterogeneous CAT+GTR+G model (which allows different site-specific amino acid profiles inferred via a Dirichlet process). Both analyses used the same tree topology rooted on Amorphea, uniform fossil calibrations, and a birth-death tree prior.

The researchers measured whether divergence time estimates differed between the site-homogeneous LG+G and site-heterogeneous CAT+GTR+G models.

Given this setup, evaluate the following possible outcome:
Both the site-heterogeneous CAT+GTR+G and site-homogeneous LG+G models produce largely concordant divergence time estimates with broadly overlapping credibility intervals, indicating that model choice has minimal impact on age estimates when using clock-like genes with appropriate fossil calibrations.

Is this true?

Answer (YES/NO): YES